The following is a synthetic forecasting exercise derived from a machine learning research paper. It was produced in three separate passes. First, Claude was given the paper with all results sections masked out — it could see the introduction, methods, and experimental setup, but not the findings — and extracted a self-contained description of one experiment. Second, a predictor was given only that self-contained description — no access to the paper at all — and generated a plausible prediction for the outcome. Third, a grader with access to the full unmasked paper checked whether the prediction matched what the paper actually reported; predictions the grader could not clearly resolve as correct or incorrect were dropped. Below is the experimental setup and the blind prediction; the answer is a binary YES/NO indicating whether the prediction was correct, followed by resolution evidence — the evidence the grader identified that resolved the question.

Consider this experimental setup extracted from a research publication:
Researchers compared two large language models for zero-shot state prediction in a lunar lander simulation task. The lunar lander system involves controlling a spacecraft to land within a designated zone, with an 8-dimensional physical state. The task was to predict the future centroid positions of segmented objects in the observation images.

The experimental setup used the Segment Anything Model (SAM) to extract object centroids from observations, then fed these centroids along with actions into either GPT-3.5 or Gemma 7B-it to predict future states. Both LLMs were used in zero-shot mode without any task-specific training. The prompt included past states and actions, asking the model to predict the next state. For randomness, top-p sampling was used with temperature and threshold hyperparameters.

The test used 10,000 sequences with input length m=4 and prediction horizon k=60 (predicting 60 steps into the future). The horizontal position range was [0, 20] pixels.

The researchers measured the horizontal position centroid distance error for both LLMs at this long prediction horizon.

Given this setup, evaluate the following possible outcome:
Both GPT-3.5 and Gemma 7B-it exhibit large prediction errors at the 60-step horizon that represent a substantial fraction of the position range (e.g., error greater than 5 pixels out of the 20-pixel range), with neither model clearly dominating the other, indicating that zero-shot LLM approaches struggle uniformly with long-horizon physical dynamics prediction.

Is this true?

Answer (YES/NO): NO